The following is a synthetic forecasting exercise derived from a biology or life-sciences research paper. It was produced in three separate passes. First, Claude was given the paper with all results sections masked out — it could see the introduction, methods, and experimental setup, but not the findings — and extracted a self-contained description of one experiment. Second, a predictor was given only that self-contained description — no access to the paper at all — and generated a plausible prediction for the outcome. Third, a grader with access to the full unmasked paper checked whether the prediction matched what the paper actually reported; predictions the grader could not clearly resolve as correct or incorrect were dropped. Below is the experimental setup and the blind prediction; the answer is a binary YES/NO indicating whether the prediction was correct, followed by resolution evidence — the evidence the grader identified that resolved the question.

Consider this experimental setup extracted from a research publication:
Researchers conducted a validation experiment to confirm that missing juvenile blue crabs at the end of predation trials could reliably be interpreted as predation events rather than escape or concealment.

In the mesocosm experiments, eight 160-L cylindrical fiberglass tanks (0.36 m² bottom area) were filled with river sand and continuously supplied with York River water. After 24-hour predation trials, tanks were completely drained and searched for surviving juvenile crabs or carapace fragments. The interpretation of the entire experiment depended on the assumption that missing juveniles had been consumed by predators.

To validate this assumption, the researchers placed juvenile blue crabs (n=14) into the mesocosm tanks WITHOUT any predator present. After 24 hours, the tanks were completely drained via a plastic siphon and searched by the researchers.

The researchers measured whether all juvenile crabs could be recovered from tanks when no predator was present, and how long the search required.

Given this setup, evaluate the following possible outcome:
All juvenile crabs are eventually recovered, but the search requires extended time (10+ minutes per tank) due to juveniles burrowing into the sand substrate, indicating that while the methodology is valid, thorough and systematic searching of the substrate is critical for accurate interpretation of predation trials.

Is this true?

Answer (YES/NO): NO